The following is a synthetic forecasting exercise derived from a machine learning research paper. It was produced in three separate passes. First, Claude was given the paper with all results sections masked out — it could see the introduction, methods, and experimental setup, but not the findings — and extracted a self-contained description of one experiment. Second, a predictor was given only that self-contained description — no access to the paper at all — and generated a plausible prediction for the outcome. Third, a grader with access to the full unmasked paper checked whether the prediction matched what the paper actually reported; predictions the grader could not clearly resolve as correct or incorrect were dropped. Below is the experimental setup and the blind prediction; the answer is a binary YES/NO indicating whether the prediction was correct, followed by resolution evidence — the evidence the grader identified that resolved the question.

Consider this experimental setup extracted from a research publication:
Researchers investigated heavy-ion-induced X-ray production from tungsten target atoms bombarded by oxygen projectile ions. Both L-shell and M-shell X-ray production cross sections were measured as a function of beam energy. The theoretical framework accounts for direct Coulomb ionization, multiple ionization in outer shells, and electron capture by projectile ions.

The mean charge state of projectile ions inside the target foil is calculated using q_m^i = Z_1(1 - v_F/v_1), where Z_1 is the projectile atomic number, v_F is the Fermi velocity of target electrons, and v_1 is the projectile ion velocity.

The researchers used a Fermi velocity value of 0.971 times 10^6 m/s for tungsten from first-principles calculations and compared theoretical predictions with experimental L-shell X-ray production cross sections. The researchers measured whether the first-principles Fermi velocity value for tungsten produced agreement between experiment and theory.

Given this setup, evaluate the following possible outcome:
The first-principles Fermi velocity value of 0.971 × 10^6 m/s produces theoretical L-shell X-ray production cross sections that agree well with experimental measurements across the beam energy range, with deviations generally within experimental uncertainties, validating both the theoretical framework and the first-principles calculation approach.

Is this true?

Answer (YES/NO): NO